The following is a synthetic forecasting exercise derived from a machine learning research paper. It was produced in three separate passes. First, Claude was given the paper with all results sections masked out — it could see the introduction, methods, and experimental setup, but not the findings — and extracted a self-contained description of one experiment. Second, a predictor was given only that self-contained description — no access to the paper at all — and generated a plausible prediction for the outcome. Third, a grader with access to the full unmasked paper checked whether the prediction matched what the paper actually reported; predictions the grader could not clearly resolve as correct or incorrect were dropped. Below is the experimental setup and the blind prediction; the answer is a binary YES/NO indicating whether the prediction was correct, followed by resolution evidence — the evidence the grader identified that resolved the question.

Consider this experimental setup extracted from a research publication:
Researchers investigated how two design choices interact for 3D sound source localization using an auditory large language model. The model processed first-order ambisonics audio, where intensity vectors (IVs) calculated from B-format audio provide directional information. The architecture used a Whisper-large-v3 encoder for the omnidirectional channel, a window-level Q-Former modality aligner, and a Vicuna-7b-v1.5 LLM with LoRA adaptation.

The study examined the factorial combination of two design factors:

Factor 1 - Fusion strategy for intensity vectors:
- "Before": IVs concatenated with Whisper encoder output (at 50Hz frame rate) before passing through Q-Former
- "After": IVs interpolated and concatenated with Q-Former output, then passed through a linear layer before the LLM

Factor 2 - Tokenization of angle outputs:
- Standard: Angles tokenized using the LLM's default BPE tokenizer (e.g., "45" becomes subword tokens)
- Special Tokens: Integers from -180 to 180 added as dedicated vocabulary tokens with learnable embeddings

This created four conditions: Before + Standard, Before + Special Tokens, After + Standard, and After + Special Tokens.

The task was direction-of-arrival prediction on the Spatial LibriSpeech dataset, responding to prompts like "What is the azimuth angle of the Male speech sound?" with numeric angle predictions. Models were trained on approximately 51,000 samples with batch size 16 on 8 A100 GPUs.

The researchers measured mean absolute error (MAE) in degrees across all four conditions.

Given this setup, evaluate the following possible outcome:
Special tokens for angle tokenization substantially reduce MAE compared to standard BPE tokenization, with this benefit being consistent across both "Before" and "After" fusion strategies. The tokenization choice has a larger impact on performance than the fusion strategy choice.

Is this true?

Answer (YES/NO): NO